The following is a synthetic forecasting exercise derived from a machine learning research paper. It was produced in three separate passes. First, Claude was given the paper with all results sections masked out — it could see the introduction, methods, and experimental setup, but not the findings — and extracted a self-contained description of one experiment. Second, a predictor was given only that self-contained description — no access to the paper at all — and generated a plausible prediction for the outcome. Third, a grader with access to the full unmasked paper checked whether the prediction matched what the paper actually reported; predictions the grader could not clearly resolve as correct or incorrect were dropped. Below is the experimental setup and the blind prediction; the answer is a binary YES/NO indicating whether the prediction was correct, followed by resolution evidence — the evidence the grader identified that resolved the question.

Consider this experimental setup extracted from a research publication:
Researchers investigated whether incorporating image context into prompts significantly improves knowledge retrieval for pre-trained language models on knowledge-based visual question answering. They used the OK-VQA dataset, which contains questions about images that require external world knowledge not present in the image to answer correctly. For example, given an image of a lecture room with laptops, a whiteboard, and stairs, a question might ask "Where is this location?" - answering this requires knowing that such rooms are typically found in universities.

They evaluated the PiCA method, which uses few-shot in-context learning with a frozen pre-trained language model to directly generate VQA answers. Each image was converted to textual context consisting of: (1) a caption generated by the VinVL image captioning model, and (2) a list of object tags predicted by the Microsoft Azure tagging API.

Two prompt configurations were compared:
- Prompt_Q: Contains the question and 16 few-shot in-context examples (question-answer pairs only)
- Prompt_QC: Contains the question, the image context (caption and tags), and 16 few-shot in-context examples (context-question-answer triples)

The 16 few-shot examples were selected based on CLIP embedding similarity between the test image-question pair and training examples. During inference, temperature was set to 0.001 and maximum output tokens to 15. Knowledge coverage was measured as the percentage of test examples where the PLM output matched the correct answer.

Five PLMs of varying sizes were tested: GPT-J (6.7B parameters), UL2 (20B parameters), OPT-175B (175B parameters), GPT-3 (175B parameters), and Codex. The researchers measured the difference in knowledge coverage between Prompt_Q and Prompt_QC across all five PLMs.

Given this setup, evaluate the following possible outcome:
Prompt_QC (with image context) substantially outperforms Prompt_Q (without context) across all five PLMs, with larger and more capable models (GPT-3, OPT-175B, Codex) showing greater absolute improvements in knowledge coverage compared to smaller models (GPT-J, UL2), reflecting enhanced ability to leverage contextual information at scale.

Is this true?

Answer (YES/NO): NO